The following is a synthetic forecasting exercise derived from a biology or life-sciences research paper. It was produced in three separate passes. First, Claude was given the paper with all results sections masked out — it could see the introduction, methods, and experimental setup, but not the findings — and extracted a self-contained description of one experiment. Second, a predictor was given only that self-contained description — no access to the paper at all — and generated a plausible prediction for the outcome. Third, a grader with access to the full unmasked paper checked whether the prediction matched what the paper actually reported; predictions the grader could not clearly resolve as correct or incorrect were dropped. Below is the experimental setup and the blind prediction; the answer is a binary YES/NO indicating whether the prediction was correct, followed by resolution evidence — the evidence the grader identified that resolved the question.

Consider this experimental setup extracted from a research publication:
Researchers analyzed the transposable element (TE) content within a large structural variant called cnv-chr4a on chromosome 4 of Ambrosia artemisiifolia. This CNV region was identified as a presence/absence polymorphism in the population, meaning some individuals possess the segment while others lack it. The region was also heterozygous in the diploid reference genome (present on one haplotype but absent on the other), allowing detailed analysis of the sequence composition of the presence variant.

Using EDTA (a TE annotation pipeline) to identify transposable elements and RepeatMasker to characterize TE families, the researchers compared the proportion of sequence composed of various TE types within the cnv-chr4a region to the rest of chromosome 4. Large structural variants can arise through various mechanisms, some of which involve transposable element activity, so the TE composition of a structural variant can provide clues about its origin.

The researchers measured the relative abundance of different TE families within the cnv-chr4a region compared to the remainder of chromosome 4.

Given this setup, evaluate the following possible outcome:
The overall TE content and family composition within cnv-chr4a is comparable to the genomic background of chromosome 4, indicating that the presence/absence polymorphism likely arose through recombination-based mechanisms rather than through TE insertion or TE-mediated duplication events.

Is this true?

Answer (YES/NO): NO